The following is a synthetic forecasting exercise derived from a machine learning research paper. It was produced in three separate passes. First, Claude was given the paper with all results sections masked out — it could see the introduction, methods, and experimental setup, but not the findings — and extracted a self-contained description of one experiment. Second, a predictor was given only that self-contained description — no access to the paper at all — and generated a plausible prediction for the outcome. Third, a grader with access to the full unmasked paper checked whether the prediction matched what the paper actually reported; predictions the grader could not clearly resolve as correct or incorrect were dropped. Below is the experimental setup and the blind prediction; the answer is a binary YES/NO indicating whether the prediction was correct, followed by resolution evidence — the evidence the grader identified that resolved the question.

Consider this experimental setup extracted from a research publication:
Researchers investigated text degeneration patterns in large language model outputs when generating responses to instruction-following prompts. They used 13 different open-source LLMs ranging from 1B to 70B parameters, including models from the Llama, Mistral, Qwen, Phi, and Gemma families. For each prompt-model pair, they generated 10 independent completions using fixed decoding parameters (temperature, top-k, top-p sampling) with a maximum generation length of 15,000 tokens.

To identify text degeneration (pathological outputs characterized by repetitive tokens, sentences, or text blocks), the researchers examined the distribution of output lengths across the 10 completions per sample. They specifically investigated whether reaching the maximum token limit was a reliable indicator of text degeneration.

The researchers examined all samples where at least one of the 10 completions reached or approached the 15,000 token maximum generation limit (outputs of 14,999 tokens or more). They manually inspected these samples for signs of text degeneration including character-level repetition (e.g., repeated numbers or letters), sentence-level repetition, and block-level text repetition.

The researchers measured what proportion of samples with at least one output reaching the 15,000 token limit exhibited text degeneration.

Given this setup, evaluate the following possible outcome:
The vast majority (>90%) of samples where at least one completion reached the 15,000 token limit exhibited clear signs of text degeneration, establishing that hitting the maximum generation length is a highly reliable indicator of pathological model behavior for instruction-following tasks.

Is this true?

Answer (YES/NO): YES